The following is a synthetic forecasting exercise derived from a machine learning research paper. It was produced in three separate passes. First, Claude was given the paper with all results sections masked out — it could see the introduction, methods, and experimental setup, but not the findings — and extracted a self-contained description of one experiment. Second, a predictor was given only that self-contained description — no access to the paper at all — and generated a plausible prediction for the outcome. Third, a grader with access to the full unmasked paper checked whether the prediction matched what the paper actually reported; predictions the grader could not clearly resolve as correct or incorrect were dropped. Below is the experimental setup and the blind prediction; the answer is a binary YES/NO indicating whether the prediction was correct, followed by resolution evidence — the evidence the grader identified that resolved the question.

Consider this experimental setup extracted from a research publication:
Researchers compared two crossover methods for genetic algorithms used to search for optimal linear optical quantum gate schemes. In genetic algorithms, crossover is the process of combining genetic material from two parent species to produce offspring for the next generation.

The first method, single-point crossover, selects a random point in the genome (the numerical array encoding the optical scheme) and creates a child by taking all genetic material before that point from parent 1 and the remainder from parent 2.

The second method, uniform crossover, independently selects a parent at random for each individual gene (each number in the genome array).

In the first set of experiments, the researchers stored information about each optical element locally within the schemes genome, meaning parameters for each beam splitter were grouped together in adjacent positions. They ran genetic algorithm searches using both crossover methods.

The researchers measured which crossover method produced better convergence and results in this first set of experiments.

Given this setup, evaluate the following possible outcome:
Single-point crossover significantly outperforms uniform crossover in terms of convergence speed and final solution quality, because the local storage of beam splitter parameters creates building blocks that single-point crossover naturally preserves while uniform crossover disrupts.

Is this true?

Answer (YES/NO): YES